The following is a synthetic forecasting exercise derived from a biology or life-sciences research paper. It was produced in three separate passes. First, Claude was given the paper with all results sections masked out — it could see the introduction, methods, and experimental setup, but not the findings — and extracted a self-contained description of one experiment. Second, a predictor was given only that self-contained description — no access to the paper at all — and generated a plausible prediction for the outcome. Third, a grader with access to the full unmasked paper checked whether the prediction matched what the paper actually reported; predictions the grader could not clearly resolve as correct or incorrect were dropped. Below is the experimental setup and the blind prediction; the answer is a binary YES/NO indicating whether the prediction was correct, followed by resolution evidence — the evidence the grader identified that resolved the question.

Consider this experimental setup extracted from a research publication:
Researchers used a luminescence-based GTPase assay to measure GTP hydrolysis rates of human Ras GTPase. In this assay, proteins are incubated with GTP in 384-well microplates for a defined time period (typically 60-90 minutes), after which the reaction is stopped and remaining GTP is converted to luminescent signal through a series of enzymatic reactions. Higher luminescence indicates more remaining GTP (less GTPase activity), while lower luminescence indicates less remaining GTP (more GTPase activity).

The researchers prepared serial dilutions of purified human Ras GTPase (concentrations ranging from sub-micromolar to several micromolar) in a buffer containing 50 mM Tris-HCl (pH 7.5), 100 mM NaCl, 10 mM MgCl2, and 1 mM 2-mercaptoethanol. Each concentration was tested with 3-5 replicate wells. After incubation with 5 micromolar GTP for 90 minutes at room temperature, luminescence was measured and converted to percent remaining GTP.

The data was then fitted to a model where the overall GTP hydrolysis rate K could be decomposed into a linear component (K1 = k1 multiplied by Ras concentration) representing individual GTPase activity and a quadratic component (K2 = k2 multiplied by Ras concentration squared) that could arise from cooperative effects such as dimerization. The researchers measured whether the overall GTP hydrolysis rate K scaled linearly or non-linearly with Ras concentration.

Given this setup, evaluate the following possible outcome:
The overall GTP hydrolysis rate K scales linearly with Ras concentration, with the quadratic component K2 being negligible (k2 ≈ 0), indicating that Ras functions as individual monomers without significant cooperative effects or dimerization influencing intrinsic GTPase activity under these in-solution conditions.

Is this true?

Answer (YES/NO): NO